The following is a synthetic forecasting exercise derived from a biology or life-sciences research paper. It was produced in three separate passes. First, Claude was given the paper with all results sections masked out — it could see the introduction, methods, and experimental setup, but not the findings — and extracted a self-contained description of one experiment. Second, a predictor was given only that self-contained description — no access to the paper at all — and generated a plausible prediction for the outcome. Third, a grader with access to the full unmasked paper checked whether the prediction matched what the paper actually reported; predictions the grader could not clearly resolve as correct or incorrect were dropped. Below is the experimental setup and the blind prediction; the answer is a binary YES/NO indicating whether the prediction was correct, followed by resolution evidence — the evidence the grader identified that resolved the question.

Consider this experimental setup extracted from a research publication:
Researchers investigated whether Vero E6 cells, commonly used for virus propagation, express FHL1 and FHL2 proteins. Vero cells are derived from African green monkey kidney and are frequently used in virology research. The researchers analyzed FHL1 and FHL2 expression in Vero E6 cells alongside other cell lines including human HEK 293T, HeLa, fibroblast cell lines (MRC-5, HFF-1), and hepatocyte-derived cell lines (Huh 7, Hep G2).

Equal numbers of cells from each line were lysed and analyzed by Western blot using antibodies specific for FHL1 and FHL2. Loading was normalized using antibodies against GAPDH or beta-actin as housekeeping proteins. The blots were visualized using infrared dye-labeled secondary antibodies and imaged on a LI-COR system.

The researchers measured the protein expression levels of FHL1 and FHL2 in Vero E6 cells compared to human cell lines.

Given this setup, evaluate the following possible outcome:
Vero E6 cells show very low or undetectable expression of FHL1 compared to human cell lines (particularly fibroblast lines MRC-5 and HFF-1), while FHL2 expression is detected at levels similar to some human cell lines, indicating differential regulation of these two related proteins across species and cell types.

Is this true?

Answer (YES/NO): YES